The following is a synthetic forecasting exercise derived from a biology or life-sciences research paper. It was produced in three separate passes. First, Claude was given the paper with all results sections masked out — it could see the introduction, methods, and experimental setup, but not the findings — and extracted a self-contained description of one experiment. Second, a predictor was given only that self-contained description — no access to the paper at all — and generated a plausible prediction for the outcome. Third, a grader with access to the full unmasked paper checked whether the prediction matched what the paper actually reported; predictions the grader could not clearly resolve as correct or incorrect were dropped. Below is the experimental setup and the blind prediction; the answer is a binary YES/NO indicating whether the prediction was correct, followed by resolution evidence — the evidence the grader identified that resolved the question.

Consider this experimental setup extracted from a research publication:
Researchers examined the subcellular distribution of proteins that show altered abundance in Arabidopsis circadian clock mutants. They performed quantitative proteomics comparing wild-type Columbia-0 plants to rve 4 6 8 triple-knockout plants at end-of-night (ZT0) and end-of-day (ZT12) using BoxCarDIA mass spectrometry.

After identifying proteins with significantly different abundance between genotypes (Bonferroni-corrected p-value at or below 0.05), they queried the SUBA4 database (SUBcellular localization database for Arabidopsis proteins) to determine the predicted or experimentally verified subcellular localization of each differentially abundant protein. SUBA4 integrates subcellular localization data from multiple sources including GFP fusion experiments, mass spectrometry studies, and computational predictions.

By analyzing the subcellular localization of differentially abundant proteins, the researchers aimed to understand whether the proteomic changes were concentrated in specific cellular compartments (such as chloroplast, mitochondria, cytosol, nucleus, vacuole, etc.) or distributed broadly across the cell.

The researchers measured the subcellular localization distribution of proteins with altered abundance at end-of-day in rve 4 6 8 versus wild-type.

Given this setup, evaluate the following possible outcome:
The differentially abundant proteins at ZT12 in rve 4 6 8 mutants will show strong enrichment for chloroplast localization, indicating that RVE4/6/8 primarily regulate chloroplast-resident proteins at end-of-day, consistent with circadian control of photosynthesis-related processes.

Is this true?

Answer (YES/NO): NO